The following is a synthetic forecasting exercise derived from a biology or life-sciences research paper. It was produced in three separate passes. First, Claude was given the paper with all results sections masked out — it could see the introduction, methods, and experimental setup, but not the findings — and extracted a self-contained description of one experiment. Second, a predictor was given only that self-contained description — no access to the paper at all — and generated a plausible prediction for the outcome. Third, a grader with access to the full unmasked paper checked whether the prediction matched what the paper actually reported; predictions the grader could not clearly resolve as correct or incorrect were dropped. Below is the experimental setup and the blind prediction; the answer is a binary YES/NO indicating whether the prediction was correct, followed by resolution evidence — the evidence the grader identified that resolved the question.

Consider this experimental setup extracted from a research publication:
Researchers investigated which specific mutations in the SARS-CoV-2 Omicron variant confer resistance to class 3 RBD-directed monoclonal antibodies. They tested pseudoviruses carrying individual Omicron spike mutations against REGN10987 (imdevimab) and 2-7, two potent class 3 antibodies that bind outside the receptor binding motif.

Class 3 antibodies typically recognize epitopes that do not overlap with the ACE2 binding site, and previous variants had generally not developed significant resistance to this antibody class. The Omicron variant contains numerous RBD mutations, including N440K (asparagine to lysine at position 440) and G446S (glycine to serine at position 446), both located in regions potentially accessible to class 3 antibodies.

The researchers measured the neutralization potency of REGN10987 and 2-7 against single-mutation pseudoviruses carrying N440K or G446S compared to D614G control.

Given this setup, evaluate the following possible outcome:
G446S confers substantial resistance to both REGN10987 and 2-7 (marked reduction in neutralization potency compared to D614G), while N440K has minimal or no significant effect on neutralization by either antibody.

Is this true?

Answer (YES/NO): NO